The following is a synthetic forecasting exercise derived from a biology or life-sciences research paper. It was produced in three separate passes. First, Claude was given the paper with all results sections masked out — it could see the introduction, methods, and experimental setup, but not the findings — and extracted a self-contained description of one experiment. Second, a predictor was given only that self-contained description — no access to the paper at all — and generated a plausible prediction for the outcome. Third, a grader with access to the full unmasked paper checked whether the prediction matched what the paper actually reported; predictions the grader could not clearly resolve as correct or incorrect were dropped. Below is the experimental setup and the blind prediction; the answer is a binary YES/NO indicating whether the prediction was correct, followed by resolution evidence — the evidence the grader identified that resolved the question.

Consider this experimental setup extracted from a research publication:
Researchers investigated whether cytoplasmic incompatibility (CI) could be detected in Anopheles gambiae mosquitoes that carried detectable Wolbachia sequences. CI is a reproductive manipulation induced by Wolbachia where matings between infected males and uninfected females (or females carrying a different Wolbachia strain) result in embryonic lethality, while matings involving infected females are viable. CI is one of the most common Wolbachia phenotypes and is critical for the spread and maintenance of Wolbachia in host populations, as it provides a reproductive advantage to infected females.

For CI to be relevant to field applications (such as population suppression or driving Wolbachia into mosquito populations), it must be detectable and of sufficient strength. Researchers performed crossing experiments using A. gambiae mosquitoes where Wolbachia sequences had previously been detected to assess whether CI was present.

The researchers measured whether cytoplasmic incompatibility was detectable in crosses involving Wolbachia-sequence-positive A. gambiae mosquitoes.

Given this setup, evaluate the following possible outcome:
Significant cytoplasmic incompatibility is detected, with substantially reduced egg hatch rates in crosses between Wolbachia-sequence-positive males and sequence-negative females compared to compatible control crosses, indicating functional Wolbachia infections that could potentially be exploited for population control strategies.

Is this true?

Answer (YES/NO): NO